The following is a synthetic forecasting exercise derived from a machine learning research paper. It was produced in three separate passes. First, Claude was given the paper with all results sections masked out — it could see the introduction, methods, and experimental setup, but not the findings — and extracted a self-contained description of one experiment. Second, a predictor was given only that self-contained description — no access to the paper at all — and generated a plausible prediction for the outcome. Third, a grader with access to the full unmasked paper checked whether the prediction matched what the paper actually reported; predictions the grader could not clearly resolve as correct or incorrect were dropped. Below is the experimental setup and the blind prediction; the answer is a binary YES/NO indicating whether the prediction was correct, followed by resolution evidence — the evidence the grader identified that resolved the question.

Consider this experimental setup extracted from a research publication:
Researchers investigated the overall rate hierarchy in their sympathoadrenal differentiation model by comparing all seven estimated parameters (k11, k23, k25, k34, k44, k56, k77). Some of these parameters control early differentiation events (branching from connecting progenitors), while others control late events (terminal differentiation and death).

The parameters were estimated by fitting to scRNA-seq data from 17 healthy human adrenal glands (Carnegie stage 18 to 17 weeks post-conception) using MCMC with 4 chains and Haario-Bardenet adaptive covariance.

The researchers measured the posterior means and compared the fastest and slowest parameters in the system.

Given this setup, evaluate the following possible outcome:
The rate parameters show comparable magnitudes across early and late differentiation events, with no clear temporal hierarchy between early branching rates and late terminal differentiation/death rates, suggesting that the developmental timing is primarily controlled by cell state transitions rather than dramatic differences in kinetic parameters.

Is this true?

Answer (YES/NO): NO